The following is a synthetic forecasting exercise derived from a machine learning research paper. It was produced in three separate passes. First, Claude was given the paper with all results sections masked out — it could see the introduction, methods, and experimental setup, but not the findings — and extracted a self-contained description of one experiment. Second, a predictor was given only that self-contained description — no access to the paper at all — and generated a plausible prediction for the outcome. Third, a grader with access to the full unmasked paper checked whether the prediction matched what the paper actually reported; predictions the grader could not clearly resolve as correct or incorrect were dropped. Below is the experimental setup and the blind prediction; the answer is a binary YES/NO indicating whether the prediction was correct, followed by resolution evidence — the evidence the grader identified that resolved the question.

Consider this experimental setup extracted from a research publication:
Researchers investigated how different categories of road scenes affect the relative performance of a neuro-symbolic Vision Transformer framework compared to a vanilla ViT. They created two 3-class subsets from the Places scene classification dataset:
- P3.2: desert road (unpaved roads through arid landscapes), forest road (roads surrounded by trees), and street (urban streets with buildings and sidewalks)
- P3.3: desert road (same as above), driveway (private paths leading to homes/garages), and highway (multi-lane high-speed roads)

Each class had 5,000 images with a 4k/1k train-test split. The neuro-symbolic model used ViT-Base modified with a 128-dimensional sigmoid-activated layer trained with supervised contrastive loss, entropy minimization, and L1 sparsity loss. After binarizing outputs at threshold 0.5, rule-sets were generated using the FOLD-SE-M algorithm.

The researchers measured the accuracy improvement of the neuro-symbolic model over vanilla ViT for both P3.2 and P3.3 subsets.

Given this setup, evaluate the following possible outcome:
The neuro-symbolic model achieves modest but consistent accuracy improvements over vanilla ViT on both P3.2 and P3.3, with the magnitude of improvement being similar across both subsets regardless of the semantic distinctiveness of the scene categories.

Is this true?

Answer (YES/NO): NO